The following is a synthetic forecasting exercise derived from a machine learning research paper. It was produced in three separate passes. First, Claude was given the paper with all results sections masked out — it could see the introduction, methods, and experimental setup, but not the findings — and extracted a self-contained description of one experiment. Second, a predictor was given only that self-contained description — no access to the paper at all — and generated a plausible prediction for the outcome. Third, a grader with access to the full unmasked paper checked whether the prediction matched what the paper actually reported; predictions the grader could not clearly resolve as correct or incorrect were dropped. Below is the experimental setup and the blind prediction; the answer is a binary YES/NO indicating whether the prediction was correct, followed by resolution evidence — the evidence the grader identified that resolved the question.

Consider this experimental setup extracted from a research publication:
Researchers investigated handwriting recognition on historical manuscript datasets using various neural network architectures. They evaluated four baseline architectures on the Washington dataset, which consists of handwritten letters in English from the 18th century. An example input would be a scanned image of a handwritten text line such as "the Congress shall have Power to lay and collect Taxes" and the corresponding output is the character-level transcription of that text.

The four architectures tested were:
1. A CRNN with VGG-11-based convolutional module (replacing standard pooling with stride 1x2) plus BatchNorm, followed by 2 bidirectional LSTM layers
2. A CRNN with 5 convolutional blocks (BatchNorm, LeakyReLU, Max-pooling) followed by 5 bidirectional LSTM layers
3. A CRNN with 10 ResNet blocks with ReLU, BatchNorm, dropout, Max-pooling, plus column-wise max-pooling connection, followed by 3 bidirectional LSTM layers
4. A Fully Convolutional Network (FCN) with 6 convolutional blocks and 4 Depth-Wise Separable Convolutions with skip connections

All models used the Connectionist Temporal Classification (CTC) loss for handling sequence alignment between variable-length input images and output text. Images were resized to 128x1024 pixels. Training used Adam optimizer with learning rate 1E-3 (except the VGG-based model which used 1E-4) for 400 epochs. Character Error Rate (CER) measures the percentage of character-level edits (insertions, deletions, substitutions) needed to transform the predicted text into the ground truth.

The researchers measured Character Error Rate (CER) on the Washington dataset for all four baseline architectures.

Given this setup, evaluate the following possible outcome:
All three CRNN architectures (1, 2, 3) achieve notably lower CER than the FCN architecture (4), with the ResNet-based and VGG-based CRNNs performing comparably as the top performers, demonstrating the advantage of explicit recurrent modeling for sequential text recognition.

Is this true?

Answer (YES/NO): NO